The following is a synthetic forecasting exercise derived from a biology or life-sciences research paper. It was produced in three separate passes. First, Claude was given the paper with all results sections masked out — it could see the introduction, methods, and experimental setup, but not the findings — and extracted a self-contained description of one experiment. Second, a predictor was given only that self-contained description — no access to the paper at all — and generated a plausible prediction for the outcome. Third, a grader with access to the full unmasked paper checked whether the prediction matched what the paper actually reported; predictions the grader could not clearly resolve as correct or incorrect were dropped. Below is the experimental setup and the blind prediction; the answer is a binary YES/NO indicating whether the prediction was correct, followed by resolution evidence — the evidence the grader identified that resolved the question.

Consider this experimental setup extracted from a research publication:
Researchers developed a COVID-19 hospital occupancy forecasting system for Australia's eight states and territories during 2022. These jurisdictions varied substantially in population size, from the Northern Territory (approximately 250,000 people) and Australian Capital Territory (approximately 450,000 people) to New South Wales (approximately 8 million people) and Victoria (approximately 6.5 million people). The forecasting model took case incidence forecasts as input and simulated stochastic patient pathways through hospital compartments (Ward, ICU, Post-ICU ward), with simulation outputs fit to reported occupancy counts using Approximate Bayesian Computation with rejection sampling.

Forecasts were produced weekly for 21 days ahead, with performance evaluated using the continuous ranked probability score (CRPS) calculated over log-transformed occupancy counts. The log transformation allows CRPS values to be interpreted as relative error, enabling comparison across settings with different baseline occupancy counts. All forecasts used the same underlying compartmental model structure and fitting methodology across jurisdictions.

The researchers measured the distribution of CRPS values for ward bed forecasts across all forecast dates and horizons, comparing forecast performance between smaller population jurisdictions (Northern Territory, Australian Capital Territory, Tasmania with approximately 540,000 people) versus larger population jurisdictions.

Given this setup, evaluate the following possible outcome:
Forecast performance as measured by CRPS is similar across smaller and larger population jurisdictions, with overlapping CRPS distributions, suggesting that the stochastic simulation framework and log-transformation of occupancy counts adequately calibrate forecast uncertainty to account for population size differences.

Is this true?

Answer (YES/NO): NO